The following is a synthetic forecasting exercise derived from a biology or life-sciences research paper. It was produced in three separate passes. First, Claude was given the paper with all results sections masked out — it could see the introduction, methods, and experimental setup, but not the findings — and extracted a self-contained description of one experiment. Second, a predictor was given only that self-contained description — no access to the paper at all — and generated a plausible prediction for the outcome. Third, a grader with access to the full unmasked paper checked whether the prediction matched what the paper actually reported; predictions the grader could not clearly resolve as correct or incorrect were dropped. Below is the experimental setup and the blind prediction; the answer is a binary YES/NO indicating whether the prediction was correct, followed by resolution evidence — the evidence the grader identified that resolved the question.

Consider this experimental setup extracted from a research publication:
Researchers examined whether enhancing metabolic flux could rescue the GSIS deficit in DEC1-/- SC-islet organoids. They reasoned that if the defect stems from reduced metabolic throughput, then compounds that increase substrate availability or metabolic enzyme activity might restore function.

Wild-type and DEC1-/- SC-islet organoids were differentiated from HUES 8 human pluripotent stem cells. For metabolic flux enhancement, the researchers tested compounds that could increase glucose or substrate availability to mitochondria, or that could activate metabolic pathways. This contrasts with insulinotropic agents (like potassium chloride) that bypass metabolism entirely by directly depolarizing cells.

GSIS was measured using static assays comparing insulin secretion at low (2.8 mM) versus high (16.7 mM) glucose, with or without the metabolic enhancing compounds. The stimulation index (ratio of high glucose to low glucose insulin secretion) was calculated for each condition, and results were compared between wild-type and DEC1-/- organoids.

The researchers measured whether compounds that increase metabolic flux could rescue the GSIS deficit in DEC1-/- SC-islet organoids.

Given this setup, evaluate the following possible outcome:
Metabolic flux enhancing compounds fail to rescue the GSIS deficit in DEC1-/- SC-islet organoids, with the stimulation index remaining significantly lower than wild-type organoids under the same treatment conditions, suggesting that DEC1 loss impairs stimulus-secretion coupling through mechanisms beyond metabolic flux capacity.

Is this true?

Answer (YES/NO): NO